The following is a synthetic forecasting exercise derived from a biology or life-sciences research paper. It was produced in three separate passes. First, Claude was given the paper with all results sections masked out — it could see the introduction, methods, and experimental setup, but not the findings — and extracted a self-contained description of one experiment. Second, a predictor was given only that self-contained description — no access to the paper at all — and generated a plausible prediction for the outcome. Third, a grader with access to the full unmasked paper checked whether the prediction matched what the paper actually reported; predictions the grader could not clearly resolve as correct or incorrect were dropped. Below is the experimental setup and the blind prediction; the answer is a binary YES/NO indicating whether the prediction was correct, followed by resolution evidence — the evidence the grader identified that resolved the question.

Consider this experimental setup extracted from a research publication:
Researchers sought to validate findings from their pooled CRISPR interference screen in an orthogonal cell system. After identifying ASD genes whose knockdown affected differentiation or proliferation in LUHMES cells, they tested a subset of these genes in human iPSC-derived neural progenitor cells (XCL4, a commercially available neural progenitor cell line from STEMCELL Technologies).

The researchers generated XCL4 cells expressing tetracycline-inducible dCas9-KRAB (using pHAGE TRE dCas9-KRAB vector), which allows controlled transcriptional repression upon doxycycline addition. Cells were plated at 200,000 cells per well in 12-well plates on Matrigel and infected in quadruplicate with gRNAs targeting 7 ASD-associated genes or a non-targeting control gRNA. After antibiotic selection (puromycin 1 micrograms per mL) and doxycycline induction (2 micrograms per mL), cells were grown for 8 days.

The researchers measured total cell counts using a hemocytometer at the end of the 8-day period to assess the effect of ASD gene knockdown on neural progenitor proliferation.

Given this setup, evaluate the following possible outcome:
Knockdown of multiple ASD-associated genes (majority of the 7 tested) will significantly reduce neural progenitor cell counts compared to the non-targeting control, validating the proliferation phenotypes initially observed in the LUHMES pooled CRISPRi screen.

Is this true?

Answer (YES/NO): NO